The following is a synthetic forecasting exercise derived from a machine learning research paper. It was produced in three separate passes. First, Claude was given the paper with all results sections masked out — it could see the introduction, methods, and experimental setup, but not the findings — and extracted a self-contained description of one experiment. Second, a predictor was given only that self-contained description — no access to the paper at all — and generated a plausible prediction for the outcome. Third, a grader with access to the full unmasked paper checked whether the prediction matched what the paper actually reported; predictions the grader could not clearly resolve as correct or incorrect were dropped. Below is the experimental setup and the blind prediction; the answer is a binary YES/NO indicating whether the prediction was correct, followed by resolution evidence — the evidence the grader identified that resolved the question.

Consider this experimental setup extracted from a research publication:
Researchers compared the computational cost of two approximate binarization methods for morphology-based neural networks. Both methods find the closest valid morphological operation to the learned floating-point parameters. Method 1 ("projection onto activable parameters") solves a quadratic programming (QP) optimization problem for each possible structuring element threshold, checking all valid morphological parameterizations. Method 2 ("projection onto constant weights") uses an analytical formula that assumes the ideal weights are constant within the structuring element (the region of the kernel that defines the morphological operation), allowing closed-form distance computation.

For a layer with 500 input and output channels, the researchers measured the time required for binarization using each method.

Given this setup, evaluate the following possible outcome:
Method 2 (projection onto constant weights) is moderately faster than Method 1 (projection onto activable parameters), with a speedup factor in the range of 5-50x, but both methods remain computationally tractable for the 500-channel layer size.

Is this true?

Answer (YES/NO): NO